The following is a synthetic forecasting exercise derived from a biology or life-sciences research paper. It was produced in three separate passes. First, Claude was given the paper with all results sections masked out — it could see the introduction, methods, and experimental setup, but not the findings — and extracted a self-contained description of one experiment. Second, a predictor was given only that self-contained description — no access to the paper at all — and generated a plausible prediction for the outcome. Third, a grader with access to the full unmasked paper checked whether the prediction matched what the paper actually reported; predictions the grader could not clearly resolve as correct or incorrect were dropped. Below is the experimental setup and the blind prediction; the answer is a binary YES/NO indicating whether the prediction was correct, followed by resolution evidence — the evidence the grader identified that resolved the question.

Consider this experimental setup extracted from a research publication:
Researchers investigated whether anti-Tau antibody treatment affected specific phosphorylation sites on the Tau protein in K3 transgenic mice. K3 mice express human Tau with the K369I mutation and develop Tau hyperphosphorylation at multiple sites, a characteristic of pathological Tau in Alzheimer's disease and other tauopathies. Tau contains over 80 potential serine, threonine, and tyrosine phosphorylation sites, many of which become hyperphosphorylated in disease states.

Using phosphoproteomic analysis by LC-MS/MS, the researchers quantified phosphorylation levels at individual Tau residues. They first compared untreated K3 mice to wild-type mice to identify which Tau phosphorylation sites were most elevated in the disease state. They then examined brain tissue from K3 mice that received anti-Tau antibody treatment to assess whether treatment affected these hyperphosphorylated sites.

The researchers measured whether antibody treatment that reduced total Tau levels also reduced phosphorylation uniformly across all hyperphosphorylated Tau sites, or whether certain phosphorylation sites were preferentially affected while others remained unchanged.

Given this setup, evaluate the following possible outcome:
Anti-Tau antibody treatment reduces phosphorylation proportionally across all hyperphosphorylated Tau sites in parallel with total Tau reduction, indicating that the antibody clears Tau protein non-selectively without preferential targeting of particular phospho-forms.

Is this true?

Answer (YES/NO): NO